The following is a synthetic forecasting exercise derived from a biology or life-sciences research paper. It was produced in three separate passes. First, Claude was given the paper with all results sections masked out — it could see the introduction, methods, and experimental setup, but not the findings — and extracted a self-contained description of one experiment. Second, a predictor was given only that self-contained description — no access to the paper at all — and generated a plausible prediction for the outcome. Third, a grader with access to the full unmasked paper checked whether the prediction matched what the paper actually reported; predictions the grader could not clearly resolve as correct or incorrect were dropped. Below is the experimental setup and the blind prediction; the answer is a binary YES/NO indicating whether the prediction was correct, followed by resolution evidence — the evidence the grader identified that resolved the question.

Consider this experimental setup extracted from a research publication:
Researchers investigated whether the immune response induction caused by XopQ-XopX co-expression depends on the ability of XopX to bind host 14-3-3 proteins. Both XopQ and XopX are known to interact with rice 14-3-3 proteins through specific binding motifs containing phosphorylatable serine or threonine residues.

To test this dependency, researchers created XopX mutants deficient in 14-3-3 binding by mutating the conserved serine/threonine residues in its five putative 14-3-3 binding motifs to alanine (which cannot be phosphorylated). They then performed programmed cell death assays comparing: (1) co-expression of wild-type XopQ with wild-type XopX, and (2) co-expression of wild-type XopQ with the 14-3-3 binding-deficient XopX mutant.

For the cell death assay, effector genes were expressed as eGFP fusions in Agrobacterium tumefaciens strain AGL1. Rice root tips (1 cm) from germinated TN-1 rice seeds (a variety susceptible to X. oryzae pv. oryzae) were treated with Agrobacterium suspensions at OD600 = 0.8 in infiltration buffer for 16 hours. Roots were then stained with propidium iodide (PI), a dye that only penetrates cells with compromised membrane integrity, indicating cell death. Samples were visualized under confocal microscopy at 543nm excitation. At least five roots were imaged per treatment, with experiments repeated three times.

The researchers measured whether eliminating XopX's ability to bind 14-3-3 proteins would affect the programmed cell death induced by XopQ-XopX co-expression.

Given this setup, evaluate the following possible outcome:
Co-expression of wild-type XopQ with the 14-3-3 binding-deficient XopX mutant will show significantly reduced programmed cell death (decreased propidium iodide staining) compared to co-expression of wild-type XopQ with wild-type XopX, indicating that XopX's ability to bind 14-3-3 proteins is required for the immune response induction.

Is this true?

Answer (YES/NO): YES